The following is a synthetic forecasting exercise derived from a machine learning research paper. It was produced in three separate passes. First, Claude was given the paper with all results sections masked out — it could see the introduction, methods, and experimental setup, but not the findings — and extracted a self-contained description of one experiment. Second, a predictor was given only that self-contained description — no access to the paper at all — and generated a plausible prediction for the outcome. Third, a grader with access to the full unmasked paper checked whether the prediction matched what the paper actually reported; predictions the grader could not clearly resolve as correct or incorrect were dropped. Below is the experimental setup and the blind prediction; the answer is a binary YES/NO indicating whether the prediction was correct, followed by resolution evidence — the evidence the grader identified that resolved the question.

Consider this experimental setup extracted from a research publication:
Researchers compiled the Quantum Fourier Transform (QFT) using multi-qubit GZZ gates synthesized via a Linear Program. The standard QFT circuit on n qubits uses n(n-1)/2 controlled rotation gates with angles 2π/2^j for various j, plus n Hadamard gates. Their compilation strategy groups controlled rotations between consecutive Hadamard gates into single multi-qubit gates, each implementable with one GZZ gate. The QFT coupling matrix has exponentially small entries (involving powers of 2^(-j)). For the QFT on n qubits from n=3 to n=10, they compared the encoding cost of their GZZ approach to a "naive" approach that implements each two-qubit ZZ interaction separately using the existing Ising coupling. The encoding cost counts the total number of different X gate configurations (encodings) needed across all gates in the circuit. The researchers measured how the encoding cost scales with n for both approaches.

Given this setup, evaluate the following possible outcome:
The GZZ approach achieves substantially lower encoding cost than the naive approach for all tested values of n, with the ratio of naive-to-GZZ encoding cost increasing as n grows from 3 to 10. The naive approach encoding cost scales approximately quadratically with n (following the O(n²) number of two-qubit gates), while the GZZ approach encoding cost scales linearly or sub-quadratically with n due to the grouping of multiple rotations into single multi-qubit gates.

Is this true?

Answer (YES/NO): NO